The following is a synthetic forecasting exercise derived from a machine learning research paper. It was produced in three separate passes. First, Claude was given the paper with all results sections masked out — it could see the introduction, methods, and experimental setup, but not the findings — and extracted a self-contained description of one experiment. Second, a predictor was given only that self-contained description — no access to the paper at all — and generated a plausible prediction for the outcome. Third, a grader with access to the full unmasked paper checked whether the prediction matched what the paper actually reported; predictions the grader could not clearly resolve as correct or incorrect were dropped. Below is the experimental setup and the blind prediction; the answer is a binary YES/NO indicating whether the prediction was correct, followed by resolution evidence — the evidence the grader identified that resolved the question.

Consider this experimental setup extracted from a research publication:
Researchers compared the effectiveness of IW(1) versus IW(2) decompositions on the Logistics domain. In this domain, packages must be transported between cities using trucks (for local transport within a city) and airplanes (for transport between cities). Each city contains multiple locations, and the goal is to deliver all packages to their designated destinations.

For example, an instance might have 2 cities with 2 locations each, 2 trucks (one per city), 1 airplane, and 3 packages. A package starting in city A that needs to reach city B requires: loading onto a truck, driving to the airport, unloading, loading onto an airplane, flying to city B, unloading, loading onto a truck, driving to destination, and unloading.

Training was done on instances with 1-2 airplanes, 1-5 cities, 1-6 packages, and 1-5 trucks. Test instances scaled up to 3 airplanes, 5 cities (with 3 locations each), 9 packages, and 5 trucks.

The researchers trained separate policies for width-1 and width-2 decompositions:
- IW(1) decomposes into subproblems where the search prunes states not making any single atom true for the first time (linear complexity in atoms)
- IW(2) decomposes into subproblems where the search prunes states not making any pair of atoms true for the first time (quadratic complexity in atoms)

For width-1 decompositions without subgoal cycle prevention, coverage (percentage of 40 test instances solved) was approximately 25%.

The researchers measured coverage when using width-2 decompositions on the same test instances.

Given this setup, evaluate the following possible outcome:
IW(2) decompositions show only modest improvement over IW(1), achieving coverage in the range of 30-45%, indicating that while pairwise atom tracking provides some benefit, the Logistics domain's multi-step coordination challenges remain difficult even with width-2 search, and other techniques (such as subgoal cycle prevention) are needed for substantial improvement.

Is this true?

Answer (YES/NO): NO